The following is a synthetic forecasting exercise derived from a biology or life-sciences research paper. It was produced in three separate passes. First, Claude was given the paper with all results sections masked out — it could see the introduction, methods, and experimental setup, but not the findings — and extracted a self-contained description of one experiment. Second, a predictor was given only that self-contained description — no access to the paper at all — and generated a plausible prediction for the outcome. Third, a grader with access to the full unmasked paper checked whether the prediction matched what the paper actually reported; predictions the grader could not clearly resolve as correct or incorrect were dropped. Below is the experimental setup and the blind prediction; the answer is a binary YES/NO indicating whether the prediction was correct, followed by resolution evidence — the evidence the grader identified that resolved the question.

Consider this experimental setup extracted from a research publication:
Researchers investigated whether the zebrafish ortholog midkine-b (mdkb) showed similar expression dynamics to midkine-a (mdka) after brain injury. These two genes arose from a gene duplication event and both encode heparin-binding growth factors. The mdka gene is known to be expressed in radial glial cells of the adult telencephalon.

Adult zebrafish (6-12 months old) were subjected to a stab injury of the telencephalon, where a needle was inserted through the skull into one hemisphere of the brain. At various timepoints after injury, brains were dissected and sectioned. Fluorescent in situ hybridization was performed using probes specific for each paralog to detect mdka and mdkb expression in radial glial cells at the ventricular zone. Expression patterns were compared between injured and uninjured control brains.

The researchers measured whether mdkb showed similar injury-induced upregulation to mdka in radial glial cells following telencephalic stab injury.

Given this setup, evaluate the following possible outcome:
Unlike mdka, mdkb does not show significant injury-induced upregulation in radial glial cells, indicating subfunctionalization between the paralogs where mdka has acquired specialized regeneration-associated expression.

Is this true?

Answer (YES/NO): YES